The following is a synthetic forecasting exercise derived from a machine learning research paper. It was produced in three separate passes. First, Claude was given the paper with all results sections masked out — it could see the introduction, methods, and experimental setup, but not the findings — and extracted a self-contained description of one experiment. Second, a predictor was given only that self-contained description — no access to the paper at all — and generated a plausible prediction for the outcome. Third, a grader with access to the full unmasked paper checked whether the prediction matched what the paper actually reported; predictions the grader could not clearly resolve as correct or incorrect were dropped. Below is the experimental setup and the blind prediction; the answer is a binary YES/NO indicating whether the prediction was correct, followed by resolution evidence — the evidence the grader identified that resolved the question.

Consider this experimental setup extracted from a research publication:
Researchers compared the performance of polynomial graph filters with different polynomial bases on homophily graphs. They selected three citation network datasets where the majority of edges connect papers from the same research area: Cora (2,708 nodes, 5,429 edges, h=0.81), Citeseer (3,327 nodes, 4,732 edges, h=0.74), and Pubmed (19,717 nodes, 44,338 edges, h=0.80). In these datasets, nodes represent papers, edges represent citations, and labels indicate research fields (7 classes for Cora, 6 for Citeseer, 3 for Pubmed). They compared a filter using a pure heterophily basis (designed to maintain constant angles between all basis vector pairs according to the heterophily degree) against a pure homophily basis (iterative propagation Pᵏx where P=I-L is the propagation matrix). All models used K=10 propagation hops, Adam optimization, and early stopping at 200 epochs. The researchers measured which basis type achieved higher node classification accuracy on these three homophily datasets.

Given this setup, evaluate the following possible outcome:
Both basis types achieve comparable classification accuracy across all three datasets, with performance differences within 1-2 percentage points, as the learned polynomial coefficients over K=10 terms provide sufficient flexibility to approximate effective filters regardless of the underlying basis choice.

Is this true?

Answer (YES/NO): NO